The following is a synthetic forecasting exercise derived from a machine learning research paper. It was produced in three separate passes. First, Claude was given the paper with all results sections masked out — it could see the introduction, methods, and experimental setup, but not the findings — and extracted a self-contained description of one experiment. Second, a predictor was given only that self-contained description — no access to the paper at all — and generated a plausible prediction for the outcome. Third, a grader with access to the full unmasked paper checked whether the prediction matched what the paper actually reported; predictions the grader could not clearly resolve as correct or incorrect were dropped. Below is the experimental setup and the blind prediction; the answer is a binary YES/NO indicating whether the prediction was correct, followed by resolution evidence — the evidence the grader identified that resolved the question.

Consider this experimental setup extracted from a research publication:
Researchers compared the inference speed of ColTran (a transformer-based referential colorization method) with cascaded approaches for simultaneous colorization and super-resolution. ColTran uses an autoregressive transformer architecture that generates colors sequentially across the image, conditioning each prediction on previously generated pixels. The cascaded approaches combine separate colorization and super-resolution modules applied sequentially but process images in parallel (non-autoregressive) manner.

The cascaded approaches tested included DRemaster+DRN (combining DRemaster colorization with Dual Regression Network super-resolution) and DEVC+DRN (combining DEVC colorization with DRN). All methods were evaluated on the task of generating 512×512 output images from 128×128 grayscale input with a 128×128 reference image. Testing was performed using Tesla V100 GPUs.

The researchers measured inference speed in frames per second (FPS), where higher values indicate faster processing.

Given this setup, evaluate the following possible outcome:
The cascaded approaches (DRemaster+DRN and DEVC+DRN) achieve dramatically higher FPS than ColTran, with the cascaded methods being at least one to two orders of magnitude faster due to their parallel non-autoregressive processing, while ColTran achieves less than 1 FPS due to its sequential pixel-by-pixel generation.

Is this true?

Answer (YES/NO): YES